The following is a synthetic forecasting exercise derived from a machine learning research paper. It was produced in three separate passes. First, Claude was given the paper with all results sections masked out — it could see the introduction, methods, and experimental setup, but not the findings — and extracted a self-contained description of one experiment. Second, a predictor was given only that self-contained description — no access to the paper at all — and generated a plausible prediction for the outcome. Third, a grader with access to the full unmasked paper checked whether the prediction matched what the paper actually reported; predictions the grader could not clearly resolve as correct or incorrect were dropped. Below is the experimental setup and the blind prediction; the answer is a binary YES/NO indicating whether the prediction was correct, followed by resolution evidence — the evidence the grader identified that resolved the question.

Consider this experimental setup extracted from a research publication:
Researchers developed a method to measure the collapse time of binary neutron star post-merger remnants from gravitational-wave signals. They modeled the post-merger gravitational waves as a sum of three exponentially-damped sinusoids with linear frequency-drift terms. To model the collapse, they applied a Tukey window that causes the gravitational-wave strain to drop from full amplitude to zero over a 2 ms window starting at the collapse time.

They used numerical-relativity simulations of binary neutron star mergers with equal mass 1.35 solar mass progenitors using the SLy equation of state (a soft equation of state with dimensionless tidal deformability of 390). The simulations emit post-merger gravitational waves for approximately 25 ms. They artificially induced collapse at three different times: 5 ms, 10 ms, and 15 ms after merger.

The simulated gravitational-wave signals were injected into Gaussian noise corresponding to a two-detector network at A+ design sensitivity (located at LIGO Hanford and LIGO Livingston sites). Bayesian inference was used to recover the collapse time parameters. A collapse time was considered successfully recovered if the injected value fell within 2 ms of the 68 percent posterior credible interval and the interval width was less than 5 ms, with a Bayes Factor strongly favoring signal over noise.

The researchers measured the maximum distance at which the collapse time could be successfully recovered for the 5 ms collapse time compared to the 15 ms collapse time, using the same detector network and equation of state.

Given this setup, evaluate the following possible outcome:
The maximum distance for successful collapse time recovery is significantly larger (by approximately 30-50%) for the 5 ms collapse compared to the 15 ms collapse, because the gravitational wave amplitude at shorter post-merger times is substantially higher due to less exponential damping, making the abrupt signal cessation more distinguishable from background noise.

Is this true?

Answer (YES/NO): NO